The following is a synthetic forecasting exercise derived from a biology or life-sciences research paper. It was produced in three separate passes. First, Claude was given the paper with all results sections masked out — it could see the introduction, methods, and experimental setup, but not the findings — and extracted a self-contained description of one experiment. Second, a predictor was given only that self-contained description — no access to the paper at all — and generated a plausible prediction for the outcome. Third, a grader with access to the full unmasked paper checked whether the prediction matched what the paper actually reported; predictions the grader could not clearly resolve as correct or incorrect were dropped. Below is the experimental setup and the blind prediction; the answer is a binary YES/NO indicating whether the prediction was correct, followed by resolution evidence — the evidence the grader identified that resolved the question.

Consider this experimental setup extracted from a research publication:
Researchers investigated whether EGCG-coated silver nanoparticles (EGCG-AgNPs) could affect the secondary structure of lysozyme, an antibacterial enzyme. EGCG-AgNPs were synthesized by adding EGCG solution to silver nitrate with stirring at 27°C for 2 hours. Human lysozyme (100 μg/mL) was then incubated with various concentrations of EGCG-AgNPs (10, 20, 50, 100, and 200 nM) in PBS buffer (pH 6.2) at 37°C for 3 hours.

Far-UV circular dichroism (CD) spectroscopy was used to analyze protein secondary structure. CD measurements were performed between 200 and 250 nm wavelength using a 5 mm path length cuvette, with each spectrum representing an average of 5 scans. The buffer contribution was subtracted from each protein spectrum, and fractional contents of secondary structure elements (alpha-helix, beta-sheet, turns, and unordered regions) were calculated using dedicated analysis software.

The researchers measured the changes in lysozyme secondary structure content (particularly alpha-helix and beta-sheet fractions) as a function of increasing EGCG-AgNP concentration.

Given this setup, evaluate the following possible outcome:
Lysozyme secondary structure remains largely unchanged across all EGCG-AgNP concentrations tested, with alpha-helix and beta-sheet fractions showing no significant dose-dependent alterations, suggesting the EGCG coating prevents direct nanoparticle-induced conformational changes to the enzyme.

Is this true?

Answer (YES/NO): NO